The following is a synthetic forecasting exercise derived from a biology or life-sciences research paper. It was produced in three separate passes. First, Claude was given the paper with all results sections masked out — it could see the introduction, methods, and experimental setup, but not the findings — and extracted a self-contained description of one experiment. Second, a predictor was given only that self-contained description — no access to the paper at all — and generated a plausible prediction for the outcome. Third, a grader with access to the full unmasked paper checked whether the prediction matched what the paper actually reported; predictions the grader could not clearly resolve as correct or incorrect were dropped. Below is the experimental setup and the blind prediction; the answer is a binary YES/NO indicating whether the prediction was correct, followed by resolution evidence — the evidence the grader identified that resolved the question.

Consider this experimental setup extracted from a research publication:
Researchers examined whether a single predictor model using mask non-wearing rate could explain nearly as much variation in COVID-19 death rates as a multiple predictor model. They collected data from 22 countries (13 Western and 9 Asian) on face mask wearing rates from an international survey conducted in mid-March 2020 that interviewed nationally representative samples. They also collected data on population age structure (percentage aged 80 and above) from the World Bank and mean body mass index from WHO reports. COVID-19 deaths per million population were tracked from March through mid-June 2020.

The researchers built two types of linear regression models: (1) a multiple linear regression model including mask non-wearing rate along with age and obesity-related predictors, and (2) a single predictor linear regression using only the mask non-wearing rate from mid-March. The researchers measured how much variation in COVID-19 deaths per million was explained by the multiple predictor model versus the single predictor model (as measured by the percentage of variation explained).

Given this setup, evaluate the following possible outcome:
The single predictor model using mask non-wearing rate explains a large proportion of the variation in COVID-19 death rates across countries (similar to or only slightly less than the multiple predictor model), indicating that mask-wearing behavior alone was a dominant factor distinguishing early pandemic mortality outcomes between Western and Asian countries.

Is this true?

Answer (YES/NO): YES